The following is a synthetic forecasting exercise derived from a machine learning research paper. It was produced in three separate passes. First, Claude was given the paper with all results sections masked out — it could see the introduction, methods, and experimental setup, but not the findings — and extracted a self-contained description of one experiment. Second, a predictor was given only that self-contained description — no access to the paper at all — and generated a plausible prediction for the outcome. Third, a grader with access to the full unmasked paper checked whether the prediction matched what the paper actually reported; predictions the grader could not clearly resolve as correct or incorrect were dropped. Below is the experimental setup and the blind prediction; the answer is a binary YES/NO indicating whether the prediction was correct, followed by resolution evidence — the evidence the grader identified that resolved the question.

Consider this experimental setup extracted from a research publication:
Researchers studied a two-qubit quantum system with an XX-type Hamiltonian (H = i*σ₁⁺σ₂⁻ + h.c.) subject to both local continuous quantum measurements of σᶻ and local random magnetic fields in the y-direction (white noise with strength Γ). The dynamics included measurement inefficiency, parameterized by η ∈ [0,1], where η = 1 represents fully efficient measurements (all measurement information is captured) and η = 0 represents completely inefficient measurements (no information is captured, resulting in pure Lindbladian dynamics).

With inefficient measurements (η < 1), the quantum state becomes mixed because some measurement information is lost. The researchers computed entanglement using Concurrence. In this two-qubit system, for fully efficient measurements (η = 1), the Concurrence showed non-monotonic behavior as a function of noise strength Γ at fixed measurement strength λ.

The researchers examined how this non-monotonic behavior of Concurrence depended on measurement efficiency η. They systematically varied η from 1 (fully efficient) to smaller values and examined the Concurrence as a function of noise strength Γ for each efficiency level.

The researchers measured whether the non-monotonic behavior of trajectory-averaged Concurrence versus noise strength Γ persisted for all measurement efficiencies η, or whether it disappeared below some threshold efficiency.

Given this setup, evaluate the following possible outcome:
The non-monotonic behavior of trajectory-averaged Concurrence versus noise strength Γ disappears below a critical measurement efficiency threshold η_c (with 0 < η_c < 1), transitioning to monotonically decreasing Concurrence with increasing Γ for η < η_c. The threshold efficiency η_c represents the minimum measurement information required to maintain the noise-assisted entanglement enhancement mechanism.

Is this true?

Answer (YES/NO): YES